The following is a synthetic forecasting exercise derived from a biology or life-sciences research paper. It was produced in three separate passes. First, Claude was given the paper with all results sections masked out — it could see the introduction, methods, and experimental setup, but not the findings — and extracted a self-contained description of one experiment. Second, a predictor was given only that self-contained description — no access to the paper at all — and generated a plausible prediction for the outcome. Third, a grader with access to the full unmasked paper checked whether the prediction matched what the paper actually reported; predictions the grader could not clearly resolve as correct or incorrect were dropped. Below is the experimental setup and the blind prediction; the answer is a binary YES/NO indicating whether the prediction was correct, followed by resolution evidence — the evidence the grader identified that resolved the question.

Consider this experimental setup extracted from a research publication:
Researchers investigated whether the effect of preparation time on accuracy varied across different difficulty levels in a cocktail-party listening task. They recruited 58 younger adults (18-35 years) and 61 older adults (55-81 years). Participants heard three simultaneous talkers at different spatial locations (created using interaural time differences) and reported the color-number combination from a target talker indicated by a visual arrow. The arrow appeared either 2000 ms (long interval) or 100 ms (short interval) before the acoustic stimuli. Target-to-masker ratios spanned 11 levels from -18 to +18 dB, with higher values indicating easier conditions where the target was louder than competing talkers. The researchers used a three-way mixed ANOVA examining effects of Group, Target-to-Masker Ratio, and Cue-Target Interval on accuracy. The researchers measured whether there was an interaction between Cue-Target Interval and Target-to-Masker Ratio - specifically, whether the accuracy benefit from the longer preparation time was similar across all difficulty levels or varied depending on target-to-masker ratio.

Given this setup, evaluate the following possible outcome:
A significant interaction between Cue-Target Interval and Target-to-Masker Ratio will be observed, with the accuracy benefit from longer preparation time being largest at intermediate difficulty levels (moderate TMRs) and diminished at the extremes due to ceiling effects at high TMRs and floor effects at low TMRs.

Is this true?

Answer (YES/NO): NO